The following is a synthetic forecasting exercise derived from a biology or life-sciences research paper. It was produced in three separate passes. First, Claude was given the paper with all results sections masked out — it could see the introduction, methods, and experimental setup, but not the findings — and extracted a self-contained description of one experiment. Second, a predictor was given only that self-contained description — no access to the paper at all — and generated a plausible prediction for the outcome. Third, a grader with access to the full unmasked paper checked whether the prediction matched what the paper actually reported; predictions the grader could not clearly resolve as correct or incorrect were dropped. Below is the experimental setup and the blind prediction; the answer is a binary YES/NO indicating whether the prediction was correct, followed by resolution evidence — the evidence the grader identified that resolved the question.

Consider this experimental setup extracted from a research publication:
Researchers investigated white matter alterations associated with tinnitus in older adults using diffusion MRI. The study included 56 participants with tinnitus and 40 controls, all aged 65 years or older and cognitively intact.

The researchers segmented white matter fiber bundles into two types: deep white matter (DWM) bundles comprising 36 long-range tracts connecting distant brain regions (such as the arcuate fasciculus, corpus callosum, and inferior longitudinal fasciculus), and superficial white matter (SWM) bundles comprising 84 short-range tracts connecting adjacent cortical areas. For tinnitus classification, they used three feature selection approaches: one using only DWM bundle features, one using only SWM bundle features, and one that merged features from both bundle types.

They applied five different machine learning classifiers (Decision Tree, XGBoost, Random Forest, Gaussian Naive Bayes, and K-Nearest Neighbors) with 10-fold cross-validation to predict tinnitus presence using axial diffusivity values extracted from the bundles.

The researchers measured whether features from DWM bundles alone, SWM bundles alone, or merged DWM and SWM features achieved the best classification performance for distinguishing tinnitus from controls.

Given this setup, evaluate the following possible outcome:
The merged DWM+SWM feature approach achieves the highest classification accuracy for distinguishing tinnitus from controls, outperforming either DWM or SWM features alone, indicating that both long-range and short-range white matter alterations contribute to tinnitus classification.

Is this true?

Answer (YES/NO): YES